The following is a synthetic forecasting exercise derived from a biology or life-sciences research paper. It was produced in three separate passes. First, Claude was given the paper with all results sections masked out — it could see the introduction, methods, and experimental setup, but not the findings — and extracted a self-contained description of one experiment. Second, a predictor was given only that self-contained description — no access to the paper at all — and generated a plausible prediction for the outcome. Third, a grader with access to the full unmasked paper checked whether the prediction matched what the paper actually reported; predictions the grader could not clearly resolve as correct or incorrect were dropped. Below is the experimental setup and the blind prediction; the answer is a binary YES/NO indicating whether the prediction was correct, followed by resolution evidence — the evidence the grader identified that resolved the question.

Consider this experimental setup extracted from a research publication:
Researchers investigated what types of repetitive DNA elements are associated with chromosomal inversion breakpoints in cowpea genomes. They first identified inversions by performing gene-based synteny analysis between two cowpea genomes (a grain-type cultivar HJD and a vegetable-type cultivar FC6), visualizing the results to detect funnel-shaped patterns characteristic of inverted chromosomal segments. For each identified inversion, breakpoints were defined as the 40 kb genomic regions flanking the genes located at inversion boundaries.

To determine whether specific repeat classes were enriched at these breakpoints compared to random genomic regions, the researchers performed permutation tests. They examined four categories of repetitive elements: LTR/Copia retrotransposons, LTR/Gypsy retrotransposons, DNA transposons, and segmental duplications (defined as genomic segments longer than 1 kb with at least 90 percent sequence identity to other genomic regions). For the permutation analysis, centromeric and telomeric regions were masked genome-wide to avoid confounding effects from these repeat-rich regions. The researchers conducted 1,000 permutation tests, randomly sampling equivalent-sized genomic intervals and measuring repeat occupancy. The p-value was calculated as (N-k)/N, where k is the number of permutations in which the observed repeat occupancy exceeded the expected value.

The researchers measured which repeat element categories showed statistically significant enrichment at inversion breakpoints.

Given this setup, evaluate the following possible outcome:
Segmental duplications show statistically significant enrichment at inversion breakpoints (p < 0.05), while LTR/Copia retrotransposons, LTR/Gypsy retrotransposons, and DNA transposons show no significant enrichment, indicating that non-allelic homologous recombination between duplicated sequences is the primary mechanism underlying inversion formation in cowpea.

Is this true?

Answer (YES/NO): YES